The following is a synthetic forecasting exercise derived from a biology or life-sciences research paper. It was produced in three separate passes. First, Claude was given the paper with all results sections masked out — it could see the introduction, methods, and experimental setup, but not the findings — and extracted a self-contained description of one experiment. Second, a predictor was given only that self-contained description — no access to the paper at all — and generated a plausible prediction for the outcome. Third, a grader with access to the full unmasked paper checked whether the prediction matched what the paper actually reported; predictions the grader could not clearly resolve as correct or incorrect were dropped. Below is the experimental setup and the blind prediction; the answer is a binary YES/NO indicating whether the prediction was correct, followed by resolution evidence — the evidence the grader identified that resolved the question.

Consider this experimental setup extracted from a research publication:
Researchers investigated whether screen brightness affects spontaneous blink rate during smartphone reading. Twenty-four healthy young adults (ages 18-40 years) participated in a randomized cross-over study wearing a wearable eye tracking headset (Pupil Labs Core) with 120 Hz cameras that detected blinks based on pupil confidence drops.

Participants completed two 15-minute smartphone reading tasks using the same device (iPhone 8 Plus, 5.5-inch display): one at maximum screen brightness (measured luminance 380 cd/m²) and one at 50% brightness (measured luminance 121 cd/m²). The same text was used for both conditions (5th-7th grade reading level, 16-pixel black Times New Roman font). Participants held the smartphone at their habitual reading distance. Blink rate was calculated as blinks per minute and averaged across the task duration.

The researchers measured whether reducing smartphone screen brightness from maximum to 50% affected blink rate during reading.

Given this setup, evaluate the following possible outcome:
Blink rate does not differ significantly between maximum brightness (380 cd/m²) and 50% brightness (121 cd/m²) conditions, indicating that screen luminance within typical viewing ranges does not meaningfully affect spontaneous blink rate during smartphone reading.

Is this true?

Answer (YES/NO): YES